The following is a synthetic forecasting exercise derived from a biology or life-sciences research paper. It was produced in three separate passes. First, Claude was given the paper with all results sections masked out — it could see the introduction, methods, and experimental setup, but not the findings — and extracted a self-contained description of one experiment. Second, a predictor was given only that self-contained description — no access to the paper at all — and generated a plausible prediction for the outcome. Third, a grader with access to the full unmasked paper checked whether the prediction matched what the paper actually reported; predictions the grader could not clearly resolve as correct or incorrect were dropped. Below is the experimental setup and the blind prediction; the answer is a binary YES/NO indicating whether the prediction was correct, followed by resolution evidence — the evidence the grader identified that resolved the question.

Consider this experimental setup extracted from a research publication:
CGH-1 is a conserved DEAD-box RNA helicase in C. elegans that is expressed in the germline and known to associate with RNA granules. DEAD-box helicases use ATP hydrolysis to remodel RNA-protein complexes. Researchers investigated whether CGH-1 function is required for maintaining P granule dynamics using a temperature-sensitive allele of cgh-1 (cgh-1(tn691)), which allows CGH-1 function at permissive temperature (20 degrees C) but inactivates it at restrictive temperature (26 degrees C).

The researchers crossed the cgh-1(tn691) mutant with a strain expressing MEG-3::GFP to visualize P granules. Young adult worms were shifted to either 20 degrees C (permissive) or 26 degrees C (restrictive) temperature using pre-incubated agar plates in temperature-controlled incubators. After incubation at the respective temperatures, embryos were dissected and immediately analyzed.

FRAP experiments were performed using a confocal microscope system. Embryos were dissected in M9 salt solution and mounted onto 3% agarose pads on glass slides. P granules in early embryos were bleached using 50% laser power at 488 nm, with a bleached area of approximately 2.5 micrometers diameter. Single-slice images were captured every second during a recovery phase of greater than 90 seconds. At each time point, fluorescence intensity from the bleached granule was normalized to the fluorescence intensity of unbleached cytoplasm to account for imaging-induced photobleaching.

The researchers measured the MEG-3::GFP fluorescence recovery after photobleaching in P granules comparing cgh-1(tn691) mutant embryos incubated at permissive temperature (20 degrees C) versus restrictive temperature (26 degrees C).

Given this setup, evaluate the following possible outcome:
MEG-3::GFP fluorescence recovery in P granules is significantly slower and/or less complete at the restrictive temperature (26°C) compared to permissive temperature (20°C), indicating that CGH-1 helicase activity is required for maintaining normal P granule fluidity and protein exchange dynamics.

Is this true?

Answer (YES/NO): YES